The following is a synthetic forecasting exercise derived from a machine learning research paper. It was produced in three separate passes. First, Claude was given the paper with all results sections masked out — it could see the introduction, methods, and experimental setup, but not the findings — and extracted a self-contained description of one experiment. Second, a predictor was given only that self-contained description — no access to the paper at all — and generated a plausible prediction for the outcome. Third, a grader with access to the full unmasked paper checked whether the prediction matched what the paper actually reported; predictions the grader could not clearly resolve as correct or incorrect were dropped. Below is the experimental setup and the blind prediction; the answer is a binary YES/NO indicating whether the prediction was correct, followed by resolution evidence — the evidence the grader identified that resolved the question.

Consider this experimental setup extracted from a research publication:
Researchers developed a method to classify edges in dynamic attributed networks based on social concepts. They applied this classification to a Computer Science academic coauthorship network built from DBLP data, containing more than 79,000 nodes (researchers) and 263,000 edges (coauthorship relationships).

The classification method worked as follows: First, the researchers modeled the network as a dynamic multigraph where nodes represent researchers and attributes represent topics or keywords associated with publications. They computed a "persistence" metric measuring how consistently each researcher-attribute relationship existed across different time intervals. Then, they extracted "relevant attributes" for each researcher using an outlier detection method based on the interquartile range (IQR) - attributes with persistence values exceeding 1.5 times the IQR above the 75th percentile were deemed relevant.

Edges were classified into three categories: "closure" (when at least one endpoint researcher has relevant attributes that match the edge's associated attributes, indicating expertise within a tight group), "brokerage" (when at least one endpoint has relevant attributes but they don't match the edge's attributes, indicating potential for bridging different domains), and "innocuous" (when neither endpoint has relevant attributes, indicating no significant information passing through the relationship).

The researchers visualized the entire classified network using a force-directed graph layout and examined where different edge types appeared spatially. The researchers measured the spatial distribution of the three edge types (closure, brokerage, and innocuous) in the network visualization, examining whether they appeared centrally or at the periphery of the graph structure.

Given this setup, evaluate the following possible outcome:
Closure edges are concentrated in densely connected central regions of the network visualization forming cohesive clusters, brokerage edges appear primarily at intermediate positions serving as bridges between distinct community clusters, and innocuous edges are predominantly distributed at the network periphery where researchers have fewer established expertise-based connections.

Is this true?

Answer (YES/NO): NO